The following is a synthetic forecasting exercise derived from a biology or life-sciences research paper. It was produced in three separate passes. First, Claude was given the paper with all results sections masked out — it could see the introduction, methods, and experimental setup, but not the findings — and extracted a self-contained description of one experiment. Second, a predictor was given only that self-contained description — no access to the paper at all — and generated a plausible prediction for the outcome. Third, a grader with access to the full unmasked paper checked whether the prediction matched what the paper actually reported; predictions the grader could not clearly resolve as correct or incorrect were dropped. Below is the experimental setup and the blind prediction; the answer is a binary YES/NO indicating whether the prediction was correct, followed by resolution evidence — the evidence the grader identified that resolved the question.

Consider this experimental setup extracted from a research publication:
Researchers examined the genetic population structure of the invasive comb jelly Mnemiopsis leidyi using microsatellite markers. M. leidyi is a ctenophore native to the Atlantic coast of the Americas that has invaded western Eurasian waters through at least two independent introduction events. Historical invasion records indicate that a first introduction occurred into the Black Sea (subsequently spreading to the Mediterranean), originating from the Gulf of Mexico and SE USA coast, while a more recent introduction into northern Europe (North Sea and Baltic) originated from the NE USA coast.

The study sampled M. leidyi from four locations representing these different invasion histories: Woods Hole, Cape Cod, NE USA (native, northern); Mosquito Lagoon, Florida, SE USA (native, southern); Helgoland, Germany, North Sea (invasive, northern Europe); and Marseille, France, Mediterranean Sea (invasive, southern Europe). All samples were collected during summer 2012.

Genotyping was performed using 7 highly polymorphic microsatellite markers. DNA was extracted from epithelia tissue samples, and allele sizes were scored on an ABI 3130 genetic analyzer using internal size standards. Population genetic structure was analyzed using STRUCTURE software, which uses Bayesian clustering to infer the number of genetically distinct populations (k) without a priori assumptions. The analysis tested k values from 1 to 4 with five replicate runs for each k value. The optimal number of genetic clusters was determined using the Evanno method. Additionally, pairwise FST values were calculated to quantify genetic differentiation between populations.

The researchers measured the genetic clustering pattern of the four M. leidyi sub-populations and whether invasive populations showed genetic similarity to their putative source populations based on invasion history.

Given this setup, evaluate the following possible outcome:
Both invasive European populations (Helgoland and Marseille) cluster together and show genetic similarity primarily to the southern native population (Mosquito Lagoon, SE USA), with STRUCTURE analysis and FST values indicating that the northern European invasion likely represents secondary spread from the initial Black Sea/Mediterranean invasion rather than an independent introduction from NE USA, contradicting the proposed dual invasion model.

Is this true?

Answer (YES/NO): NO